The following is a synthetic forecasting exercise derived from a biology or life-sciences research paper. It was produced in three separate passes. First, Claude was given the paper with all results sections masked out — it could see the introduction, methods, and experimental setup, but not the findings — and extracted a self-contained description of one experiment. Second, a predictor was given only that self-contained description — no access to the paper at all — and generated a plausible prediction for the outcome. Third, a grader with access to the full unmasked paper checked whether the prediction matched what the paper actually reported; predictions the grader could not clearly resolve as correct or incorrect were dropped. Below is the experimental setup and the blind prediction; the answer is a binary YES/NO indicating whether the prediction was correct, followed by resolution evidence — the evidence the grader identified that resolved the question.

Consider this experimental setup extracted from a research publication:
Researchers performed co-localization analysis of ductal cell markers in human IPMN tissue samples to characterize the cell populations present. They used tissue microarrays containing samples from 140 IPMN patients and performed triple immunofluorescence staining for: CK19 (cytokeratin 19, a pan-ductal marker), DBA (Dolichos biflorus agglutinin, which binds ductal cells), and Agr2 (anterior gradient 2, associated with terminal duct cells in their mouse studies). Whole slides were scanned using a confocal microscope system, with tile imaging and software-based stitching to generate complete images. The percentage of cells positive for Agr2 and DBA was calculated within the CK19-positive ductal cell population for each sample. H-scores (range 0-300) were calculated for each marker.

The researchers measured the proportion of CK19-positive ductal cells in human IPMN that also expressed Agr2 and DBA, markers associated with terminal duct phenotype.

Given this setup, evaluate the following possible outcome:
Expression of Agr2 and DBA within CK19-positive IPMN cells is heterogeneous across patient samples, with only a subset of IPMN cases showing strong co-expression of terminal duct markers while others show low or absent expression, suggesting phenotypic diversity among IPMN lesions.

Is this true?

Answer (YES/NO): NO